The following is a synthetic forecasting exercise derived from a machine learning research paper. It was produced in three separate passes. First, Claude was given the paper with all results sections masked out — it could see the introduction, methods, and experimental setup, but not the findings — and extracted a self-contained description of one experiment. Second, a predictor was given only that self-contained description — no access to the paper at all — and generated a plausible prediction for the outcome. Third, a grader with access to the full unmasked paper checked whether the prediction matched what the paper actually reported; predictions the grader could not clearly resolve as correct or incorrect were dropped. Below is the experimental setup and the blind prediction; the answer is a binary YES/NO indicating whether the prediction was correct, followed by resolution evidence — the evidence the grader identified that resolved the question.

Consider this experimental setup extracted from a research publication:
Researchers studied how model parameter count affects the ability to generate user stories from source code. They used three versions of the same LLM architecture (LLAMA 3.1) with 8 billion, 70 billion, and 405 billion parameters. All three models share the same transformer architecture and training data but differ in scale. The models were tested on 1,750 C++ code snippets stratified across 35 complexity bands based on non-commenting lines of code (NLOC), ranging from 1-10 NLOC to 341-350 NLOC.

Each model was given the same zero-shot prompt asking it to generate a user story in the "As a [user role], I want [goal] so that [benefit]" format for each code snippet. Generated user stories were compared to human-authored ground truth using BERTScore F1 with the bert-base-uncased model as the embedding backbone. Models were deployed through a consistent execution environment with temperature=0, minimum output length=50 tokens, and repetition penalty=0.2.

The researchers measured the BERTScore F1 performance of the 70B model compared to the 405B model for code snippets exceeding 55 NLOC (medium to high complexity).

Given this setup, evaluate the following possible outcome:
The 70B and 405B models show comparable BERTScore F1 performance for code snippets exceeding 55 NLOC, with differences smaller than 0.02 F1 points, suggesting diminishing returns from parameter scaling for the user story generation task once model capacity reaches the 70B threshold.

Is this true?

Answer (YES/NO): NO